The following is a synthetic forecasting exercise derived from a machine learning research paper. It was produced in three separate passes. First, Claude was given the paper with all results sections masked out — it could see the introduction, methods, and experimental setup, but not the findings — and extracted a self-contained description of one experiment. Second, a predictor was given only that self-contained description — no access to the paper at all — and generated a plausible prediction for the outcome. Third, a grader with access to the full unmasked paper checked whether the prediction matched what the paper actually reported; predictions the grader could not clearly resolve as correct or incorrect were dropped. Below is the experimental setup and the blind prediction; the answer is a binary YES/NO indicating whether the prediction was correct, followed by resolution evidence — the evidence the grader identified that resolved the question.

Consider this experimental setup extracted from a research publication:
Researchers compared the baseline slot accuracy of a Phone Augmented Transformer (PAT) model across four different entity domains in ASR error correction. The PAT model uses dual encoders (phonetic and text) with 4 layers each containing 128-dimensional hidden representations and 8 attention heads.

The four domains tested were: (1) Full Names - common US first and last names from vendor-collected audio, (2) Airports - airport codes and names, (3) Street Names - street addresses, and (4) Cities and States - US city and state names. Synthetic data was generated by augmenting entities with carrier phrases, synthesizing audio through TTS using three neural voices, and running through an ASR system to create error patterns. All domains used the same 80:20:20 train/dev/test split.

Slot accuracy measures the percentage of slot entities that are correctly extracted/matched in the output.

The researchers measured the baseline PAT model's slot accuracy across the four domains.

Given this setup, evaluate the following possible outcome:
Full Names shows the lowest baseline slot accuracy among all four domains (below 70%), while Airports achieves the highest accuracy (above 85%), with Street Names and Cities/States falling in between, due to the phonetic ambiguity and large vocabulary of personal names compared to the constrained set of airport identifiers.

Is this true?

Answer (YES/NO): NO